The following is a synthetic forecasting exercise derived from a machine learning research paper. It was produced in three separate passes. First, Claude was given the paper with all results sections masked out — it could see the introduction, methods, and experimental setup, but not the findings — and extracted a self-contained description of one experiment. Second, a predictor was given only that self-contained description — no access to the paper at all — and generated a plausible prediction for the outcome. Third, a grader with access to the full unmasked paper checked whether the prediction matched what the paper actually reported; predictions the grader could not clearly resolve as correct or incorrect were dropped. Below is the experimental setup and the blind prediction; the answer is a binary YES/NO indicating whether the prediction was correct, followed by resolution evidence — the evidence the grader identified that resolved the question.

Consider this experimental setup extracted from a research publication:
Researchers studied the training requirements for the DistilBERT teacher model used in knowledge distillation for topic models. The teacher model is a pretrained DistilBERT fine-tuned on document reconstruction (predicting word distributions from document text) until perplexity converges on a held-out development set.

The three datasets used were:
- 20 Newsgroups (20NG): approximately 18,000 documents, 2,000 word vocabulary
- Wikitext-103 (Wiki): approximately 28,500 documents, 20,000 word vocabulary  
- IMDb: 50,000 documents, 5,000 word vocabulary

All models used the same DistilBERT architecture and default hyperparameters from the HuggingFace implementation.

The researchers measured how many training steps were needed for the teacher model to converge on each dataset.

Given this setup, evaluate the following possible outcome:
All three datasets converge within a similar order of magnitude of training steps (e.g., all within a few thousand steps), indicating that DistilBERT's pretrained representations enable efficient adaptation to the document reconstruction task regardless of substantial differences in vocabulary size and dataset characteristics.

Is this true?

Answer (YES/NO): NO